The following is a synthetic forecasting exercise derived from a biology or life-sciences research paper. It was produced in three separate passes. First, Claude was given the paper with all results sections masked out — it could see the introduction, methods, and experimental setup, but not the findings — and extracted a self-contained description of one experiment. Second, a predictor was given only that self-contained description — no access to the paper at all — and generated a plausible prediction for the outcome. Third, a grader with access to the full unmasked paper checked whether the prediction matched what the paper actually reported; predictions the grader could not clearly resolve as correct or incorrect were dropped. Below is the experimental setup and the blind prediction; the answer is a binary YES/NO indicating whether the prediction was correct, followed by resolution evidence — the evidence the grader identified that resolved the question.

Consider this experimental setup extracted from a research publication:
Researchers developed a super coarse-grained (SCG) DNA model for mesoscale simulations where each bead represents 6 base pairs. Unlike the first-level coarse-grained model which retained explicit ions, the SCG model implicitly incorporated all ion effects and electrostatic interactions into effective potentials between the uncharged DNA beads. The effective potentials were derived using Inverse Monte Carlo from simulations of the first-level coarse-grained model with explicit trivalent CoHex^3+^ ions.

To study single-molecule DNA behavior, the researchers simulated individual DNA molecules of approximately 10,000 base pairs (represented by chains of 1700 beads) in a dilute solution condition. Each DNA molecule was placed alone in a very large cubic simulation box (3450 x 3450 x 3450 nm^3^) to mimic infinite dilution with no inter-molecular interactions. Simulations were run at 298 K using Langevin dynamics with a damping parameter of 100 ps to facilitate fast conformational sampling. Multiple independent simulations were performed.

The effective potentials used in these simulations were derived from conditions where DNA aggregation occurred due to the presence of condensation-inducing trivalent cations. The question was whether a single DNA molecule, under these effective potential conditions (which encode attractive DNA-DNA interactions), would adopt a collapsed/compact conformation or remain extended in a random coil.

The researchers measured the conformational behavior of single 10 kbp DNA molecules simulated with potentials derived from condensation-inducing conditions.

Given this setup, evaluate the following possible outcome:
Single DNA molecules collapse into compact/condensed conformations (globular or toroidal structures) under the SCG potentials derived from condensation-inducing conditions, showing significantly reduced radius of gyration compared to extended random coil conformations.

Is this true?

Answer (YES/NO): YES